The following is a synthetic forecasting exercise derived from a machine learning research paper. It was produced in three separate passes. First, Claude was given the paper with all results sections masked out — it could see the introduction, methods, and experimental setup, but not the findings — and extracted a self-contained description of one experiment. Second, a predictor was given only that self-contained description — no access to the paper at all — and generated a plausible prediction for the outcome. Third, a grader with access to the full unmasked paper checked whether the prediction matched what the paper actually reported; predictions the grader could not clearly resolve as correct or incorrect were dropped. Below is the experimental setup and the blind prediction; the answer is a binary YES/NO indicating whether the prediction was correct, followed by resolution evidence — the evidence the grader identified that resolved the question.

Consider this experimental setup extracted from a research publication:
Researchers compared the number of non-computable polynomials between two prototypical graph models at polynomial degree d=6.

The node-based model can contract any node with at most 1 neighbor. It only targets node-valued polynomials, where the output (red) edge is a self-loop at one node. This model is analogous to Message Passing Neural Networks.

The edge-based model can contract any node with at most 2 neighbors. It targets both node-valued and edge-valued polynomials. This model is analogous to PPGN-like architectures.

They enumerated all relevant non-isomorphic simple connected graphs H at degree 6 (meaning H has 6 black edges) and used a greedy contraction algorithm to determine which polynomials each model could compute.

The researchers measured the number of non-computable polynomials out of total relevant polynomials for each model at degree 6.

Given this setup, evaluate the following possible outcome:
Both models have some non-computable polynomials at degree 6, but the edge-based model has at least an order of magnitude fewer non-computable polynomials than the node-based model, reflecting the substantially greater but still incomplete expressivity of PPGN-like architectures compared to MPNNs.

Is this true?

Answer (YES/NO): NO